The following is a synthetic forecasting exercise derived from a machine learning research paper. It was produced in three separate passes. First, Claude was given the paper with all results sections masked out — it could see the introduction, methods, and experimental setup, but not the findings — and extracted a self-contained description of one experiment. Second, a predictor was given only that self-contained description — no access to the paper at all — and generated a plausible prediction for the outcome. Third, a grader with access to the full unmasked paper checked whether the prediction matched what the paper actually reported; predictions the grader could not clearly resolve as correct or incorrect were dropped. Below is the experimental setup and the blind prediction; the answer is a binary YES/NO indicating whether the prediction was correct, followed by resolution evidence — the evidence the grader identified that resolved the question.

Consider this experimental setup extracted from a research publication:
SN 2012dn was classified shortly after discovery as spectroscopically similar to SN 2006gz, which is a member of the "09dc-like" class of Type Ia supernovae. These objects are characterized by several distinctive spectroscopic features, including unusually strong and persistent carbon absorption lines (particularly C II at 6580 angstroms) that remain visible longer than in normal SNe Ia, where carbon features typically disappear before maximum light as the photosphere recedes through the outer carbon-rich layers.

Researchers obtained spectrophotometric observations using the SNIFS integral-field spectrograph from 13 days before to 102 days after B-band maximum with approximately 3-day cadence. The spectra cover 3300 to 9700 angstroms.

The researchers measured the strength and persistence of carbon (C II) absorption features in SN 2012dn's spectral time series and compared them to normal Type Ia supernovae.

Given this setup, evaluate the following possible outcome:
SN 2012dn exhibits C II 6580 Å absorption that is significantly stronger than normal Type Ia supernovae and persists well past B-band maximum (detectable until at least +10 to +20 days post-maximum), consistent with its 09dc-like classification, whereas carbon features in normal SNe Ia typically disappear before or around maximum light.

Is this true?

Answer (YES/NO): YES